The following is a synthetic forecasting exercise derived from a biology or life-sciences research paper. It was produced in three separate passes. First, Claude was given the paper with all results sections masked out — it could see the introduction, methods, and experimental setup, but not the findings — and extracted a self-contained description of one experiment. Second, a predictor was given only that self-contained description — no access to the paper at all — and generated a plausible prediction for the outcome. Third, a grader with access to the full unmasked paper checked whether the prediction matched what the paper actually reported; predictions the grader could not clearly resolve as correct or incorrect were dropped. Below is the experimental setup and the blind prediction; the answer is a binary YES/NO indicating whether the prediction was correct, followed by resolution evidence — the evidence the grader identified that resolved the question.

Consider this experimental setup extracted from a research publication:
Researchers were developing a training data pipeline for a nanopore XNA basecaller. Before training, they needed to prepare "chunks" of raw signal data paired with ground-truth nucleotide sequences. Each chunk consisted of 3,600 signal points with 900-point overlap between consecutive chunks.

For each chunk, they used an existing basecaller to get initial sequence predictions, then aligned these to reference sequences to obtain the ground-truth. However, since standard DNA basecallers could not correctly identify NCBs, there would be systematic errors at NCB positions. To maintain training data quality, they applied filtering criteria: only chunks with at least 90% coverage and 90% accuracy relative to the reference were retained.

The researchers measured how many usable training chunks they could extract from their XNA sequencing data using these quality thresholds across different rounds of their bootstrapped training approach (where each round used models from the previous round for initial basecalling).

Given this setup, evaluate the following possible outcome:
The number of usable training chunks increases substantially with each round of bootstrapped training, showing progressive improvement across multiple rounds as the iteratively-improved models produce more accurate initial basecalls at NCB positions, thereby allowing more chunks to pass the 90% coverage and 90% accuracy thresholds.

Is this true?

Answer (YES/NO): NO